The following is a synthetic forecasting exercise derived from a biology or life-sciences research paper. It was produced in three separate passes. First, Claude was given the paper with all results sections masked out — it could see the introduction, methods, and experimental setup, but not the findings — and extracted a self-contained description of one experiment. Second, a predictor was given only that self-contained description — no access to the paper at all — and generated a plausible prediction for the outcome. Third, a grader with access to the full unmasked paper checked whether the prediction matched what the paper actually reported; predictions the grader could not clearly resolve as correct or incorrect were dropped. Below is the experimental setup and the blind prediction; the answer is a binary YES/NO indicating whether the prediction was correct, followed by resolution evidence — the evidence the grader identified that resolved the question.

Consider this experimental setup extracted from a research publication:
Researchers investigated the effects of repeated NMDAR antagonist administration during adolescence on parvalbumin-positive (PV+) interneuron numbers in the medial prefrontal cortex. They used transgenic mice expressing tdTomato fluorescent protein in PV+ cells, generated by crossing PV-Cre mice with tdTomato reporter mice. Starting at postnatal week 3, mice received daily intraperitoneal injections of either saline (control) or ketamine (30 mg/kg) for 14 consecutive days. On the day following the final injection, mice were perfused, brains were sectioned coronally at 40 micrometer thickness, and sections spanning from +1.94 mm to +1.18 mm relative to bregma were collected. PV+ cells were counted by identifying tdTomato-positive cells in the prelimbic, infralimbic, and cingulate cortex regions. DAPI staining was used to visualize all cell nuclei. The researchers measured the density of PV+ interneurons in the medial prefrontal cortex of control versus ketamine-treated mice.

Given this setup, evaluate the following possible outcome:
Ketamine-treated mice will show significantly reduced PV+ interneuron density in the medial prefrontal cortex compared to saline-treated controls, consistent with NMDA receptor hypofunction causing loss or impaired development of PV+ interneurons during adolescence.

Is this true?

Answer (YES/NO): YES